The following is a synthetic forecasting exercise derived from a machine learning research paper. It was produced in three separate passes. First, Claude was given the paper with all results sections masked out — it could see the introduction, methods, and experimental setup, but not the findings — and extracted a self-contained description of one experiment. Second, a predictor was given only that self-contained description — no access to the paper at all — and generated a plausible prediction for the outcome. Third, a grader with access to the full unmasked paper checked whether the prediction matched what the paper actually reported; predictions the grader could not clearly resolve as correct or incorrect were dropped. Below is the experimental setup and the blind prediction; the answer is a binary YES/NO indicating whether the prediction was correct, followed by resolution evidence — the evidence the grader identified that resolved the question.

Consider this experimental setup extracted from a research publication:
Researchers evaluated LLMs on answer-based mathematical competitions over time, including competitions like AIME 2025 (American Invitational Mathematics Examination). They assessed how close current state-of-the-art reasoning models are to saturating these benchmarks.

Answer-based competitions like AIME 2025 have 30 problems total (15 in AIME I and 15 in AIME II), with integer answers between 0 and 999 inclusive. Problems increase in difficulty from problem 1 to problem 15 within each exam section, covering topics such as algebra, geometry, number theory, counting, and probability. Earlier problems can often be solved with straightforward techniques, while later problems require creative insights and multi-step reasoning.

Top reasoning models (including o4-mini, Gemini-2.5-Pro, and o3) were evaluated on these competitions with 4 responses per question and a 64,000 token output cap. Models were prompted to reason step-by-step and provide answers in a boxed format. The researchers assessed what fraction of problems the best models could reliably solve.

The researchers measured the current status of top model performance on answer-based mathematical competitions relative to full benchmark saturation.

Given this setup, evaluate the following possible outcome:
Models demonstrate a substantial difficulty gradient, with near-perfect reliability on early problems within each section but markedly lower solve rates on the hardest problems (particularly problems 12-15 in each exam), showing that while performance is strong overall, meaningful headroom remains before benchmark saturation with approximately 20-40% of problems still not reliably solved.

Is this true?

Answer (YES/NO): NO